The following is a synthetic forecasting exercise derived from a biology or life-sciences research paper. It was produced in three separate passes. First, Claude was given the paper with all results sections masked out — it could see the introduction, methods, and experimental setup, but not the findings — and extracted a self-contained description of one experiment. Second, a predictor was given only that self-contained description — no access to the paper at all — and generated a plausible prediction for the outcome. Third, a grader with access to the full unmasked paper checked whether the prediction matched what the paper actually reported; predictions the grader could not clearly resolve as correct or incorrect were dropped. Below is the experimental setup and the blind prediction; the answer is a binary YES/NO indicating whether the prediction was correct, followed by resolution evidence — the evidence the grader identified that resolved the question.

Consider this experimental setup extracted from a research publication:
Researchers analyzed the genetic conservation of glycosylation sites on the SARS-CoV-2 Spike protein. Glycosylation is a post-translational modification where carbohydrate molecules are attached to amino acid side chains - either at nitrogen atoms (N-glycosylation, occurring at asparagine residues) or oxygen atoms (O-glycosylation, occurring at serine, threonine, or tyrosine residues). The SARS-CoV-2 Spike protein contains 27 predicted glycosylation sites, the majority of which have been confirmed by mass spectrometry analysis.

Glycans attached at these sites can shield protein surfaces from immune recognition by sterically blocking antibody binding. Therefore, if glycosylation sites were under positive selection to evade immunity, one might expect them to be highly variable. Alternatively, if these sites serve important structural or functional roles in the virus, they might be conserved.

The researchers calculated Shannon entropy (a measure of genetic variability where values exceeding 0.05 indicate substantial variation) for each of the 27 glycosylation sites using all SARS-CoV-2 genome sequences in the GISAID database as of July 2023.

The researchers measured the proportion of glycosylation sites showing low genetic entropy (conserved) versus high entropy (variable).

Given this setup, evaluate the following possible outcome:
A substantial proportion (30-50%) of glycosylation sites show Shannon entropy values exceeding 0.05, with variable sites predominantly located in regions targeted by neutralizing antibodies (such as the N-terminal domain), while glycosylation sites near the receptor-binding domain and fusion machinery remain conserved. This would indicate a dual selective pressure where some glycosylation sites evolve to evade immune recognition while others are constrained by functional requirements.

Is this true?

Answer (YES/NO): NO